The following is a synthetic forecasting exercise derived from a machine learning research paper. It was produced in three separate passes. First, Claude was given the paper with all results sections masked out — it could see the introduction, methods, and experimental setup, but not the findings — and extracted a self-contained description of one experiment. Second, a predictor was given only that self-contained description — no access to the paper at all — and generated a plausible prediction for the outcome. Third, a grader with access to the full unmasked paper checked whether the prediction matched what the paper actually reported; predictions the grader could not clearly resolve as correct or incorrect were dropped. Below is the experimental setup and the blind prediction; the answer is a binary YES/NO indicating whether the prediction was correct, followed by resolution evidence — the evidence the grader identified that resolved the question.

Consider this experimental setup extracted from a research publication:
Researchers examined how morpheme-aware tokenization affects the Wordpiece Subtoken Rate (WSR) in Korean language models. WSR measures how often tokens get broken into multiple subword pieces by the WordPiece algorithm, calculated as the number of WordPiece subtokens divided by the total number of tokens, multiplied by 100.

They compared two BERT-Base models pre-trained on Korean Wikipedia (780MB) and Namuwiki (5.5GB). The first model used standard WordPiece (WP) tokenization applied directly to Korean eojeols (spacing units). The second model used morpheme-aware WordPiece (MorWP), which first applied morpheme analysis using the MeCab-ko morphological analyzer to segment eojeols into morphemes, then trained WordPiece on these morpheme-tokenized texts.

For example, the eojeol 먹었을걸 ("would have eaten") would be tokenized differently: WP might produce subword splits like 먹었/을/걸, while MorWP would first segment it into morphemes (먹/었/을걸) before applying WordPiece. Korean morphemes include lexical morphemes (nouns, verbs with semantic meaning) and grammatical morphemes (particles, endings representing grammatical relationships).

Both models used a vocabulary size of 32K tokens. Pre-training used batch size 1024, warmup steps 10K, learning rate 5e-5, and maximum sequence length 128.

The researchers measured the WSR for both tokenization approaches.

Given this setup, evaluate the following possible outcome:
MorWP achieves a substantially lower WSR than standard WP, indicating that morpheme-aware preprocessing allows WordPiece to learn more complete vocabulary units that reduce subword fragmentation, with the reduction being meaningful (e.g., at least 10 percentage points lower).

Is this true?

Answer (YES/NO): YES